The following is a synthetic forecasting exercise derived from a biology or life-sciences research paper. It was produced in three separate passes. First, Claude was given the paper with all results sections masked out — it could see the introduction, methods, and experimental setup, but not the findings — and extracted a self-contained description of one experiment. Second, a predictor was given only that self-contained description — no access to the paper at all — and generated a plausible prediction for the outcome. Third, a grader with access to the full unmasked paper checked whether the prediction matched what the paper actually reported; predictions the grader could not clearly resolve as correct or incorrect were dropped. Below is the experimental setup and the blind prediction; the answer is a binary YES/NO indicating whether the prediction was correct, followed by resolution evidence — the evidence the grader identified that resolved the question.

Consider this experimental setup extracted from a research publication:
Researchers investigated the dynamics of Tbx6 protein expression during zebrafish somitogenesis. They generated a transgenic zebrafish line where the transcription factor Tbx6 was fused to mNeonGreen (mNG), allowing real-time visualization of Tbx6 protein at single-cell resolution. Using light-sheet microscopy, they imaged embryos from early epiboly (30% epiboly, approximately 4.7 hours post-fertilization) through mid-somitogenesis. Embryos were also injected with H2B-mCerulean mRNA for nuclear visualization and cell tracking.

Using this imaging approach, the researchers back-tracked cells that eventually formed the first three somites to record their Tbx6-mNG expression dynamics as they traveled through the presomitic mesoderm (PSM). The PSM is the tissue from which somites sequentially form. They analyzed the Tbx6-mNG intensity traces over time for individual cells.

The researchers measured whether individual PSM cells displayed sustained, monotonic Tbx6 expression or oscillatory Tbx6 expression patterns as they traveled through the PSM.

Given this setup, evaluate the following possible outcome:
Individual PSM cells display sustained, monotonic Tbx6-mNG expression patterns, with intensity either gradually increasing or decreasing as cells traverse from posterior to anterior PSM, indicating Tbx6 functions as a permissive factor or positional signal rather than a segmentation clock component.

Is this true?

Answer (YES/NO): NO